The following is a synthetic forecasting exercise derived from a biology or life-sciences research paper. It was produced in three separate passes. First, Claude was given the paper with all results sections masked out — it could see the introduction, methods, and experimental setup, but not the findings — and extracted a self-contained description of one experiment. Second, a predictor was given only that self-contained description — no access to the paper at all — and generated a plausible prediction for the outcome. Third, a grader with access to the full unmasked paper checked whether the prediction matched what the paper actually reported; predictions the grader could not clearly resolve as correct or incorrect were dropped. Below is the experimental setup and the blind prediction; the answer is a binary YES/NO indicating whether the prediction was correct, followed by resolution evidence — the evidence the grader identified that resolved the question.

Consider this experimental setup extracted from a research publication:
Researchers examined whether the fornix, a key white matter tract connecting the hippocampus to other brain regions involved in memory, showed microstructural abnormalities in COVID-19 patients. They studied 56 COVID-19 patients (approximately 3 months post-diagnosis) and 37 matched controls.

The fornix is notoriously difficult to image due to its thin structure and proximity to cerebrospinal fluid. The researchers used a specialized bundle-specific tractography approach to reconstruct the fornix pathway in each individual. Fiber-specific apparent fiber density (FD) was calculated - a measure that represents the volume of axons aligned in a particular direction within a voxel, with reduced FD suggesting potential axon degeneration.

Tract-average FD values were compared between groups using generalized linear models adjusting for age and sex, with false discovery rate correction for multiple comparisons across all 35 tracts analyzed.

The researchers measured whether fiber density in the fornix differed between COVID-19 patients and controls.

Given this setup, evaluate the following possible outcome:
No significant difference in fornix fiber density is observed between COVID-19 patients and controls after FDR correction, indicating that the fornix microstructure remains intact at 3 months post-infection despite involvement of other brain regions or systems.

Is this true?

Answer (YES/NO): NO